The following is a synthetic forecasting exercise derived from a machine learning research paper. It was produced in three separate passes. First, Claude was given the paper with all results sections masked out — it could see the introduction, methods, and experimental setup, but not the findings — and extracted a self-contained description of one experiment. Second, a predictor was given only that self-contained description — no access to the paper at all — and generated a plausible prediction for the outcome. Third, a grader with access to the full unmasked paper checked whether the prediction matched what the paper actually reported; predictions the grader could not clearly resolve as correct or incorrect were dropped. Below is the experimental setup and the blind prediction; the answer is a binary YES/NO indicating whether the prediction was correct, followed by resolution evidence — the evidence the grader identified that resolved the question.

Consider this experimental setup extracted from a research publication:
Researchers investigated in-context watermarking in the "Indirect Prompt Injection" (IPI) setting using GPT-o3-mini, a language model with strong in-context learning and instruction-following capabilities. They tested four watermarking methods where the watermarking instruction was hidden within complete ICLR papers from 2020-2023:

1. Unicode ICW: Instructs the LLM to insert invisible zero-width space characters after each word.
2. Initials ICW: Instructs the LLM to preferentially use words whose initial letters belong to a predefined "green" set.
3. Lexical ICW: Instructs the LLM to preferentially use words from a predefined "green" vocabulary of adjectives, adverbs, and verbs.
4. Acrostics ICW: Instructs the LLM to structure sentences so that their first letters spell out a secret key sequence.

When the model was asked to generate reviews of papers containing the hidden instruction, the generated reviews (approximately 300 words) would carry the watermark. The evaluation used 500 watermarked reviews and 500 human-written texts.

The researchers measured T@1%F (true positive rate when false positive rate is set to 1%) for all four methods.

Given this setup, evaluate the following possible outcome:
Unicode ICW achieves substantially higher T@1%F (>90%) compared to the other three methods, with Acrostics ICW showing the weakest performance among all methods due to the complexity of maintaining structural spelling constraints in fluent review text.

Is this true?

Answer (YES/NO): NO